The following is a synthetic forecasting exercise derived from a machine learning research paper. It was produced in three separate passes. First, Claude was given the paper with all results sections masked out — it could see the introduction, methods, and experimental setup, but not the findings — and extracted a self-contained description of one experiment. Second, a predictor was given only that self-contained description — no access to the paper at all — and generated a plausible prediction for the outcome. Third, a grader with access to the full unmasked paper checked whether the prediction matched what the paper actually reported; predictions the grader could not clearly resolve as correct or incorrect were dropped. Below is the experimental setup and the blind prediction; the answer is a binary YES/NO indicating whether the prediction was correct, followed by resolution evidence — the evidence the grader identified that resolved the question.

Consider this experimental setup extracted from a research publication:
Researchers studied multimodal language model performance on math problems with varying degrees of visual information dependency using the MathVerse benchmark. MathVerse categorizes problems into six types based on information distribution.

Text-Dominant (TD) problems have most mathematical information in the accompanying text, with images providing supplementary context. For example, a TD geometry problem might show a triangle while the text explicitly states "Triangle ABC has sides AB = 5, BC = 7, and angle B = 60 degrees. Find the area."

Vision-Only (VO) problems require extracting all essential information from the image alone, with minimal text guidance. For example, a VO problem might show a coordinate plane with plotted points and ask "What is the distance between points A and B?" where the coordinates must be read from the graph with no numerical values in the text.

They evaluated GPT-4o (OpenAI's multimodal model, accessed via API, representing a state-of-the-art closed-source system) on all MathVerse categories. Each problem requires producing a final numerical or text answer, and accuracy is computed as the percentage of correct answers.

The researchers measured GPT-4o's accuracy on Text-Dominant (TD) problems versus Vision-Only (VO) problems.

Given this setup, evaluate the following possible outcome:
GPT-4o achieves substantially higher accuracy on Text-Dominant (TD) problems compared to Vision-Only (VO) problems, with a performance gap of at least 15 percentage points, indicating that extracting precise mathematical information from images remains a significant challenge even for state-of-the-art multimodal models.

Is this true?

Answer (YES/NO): NO